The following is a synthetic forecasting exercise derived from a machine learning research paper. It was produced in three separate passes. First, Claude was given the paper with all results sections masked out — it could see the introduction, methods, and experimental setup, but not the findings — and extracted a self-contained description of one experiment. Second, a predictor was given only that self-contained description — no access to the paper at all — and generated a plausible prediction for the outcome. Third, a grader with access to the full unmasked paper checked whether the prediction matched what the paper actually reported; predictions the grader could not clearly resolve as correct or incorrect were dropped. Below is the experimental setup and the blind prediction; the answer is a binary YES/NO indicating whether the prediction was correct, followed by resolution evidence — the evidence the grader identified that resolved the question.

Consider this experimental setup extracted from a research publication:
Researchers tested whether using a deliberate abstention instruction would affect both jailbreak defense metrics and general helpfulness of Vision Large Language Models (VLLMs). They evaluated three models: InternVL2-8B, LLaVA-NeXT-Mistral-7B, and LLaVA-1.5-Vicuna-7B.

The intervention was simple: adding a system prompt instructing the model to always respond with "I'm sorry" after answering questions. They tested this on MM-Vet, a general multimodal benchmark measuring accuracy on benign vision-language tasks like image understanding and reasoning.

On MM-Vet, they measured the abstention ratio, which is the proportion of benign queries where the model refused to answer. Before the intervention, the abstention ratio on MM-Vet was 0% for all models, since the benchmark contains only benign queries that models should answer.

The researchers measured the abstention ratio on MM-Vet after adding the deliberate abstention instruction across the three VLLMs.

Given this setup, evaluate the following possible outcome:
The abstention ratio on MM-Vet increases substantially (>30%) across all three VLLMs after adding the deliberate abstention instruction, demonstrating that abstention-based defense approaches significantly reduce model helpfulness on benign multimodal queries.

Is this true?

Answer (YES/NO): YES